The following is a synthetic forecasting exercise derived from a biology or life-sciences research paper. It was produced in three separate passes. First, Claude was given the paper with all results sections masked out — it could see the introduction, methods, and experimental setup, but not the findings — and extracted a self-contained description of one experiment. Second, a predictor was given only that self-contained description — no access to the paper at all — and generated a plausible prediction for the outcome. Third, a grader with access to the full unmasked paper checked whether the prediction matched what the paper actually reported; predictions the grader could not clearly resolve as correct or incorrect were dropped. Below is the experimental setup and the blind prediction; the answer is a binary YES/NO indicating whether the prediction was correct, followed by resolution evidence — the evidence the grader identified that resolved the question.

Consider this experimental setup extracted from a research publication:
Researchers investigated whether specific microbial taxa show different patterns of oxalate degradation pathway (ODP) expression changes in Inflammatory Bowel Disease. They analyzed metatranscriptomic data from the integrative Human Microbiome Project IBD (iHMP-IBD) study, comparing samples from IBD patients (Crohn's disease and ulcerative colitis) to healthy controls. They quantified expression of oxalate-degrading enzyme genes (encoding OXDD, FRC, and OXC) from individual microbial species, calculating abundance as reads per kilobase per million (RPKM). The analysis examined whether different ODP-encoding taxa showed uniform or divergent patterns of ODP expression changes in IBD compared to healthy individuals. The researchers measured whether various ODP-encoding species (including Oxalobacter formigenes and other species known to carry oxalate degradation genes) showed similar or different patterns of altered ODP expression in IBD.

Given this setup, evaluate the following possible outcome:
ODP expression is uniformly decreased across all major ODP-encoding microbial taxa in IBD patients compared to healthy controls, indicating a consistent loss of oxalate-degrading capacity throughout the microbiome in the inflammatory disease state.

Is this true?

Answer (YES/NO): NO